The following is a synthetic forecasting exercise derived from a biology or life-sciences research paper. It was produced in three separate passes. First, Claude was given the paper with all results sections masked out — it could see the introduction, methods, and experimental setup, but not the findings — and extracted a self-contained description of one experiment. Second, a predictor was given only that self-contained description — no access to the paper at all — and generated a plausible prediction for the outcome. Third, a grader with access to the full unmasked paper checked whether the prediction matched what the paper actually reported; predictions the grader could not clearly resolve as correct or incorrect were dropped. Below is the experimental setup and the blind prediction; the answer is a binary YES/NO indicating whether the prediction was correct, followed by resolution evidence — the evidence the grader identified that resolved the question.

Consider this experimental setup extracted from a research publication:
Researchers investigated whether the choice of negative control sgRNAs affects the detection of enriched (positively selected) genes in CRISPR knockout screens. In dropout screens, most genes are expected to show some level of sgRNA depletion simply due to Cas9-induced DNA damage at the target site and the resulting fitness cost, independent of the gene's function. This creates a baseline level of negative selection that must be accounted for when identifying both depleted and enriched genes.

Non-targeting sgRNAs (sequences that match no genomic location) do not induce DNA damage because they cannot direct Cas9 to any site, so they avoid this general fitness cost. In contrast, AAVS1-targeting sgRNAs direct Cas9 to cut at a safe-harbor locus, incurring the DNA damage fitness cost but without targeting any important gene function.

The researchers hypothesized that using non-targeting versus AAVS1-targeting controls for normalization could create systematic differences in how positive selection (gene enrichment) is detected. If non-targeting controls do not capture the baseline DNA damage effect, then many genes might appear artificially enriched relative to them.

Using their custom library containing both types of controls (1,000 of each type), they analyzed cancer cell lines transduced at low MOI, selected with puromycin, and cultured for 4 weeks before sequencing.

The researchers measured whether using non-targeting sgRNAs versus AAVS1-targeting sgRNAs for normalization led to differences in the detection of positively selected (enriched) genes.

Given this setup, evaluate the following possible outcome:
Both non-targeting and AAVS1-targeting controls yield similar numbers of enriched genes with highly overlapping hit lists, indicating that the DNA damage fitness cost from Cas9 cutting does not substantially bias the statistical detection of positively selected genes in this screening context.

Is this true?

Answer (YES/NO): NO